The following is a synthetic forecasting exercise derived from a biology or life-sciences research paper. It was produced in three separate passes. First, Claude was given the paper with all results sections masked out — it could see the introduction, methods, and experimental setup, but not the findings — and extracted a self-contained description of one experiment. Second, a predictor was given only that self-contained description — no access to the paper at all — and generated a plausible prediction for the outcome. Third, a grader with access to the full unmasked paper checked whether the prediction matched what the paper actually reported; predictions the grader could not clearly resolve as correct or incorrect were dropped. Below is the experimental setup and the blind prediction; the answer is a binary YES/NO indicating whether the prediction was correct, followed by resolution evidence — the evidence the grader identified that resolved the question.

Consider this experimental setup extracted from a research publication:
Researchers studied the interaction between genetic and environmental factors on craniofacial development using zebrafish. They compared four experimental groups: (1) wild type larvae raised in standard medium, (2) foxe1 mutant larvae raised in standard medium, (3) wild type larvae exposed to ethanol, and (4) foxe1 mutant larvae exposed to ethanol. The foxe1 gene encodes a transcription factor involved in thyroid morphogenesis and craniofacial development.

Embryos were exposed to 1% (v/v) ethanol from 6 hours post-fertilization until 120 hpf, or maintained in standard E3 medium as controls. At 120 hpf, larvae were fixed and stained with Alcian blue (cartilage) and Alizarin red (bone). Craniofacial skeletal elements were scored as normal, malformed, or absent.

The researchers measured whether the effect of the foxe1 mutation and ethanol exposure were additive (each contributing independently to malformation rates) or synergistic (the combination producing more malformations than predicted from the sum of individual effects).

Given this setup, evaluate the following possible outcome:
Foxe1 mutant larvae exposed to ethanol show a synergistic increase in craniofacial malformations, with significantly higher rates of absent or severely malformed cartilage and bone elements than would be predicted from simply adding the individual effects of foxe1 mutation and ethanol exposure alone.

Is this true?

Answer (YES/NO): YES